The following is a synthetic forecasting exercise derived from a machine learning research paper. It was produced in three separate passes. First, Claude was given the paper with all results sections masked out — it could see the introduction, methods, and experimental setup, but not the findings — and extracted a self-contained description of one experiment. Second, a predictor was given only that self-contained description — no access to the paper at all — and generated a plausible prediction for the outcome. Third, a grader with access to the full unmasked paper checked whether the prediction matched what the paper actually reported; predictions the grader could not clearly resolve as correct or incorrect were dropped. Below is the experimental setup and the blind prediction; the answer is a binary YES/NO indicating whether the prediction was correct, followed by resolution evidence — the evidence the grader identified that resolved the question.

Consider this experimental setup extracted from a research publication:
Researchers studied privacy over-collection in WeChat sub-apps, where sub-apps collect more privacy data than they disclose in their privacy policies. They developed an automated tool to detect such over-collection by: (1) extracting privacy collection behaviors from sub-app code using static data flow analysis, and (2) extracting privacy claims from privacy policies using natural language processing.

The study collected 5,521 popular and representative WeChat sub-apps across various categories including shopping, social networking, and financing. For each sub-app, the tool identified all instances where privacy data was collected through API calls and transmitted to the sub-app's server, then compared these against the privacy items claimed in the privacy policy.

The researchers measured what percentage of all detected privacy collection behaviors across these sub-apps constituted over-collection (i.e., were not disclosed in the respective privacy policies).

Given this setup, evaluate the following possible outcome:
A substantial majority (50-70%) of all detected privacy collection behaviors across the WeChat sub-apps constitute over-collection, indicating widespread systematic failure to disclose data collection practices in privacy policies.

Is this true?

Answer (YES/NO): NO